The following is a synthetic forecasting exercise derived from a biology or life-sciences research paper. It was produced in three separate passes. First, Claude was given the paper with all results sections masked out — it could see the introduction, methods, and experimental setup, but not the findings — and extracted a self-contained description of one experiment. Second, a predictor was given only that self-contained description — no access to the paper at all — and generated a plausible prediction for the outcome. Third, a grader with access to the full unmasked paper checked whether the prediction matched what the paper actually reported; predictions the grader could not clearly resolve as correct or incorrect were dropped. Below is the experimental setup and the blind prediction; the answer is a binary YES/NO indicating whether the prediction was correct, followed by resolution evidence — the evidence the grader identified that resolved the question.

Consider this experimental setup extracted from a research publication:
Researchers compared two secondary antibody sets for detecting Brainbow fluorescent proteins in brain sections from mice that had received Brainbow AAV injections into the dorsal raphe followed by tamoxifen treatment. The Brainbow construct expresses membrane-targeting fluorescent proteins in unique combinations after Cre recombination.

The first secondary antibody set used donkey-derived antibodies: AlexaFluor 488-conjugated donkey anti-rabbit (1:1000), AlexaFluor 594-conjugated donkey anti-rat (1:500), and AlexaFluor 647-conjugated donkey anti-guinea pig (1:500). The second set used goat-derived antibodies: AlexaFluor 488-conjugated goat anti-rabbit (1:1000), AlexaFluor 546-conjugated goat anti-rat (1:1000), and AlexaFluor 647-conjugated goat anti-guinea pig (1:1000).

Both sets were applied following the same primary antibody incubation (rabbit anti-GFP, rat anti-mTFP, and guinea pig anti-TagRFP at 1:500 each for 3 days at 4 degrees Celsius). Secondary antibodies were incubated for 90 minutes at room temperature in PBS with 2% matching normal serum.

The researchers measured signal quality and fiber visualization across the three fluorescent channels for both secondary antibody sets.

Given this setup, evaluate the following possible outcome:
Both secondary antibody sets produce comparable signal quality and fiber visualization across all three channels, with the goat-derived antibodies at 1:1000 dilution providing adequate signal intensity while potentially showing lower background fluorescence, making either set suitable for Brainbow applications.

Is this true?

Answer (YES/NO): YES